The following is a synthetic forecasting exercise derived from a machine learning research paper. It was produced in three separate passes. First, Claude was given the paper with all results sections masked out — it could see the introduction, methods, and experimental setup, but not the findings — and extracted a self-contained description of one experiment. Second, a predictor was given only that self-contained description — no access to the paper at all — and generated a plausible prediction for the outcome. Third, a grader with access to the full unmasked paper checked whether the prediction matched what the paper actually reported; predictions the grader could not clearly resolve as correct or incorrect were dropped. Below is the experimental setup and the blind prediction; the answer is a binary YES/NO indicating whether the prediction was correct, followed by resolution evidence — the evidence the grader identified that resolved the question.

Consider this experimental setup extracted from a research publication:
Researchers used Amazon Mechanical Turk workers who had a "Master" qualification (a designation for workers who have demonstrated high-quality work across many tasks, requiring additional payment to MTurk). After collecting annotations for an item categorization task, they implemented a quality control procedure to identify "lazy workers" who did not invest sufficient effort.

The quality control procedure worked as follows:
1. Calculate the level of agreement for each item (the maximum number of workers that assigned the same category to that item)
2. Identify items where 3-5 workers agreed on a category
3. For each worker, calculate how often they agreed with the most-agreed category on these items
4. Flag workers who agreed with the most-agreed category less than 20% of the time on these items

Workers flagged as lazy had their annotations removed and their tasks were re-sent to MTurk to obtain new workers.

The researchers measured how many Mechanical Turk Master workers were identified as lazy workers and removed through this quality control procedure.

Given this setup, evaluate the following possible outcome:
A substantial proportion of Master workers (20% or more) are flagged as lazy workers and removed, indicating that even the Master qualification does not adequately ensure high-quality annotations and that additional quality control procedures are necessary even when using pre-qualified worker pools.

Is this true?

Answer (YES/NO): NO